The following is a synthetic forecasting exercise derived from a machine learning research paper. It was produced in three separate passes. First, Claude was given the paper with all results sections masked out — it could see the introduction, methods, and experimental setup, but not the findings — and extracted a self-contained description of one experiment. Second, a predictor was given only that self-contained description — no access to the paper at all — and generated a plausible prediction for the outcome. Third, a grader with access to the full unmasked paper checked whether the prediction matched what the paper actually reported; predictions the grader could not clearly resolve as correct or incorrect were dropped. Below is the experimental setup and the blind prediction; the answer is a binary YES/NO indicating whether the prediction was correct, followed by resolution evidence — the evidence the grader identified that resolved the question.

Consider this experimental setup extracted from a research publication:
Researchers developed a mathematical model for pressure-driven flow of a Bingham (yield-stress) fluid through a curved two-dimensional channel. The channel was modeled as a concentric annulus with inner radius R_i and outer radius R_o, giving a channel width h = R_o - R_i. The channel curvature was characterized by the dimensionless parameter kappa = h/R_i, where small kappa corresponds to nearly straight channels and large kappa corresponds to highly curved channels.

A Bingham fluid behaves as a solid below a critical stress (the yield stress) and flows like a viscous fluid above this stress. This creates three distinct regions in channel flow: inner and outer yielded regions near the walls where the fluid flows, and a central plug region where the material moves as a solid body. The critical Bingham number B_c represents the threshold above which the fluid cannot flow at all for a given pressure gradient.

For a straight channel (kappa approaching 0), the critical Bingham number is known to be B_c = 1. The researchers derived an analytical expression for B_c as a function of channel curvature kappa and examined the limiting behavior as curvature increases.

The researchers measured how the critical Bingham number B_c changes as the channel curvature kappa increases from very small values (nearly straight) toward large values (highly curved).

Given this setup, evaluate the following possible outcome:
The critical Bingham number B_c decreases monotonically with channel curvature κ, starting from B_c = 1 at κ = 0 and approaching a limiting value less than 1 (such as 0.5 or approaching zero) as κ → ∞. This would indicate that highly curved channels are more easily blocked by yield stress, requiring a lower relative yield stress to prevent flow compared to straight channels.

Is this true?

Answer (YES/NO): YES